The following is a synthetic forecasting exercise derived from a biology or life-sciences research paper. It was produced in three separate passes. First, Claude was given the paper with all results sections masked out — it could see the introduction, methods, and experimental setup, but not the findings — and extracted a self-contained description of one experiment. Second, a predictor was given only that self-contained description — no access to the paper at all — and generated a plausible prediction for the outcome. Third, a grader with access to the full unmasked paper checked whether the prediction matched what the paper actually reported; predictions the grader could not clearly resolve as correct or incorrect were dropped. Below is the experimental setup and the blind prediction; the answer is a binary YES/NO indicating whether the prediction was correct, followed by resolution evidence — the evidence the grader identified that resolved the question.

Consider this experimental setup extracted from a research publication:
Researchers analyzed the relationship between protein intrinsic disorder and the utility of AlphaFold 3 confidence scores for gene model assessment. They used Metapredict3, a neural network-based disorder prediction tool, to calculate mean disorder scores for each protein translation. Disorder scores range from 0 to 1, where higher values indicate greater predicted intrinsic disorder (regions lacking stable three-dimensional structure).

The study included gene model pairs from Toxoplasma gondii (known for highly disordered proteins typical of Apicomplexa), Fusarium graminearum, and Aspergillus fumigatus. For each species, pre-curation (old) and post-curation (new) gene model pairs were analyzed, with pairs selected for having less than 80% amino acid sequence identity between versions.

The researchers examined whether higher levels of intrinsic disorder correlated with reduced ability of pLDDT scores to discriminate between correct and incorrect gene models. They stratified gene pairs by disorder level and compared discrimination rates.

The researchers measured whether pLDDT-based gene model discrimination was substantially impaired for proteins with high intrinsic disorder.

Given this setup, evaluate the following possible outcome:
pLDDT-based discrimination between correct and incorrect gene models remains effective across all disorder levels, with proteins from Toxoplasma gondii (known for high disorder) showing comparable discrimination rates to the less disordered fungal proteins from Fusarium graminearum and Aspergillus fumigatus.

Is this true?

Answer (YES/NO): NO